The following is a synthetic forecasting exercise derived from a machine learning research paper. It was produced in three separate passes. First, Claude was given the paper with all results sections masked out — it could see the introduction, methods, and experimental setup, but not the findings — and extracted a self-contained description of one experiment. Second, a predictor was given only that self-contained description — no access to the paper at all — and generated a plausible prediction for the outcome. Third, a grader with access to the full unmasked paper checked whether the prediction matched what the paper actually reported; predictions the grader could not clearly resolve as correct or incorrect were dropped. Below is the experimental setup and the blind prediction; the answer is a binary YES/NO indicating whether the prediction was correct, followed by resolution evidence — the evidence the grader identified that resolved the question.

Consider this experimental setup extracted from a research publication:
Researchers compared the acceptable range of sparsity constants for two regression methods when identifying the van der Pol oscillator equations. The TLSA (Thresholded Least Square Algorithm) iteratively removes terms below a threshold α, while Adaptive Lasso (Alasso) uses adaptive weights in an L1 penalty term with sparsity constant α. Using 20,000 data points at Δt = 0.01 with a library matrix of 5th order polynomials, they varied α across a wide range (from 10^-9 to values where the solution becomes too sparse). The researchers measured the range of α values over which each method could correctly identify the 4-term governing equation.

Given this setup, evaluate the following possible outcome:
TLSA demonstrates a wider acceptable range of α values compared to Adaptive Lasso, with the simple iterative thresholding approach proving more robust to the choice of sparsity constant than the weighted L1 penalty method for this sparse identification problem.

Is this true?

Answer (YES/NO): NO